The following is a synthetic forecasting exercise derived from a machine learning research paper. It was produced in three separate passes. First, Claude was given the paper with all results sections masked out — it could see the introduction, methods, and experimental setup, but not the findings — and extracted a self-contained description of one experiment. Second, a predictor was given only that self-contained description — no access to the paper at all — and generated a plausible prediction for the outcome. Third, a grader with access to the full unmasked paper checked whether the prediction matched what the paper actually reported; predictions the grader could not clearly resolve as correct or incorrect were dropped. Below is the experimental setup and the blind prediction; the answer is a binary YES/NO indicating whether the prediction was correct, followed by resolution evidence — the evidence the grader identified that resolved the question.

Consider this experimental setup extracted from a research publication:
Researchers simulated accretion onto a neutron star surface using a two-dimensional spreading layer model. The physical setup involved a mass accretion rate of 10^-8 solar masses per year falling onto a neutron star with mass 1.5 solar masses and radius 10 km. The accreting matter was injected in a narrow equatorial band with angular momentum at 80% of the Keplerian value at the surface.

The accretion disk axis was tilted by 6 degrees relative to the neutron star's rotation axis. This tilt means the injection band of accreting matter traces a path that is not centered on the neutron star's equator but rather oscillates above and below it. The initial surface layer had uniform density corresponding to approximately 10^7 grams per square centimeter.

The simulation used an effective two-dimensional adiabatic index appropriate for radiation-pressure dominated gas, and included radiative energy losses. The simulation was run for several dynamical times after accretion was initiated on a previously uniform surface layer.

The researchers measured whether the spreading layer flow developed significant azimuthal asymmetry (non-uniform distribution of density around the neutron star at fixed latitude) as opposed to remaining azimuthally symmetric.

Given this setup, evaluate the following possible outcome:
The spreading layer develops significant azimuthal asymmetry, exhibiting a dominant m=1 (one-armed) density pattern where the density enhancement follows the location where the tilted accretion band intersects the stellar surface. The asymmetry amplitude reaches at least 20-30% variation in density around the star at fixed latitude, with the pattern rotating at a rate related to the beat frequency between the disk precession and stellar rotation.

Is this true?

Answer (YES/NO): NO